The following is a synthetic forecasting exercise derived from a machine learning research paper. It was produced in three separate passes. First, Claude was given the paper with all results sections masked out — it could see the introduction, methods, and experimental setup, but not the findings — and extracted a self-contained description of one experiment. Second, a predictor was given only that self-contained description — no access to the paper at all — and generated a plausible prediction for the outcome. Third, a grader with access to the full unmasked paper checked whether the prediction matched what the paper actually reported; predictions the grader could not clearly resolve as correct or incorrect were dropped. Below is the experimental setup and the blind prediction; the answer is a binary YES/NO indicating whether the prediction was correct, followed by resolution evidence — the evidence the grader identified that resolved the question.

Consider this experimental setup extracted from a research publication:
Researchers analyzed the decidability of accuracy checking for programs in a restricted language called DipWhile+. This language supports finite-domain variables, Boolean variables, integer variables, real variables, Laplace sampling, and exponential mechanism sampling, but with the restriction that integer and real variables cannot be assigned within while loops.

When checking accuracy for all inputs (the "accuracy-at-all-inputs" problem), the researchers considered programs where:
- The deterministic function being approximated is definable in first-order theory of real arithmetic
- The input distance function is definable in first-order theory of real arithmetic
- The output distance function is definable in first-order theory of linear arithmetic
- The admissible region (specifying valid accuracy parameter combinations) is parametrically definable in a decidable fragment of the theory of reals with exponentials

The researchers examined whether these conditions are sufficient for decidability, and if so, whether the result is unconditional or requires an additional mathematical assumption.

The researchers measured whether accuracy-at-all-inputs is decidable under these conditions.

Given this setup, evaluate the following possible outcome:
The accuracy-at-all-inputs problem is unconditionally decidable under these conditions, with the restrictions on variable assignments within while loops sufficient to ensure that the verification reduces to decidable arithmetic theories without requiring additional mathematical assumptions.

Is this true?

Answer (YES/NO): NO